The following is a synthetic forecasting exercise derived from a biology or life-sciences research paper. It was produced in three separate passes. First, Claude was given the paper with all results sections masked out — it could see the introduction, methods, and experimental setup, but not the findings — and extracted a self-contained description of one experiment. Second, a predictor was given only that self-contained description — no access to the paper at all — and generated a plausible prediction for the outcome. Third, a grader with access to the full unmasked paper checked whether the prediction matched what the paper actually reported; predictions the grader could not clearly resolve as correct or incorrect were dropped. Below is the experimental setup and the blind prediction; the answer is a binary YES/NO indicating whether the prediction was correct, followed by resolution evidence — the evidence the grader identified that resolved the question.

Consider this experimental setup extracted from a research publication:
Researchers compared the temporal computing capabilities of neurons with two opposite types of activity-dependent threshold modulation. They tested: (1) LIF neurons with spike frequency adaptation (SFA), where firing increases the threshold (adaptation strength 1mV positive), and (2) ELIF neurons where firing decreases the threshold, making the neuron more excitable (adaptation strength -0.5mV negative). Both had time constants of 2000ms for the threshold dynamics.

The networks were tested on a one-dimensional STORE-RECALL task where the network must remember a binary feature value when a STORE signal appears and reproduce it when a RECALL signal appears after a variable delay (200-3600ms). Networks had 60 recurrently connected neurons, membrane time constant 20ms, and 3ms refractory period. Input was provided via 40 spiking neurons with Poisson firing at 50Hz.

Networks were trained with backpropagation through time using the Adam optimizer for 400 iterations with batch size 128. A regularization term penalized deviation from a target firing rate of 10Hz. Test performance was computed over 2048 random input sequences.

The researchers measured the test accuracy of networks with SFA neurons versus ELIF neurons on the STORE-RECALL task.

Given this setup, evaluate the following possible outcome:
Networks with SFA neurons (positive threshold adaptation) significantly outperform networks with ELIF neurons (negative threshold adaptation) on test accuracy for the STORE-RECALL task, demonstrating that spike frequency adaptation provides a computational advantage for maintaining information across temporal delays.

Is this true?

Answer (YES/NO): YES